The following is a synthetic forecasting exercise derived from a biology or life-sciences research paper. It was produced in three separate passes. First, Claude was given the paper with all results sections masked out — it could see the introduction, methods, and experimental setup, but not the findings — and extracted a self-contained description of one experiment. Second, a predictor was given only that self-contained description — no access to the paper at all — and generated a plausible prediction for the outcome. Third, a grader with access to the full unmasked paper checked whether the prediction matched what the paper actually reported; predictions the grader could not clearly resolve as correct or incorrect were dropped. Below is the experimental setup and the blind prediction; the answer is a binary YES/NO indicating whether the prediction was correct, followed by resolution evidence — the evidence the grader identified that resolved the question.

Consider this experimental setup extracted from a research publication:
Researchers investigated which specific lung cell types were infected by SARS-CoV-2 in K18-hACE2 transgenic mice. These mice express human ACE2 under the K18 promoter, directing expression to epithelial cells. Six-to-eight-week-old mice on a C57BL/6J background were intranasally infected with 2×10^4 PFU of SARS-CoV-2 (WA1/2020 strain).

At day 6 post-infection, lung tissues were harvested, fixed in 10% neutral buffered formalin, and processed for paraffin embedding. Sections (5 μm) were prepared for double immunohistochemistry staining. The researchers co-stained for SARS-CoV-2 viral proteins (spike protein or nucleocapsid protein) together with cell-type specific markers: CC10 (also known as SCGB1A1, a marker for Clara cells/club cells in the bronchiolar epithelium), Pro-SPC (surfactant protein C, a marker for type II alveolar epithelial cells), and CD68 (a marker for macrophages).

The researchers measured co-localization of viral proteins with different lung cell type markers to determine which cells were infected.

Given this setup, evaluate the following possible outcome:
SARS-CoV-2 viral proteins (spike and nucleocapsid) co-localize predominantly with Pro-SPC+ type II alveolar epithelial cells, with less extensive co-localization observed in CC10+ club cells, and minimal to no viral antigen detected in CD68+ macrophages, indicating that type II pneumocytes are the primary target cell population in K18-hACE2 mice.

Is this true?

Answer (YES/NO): NO